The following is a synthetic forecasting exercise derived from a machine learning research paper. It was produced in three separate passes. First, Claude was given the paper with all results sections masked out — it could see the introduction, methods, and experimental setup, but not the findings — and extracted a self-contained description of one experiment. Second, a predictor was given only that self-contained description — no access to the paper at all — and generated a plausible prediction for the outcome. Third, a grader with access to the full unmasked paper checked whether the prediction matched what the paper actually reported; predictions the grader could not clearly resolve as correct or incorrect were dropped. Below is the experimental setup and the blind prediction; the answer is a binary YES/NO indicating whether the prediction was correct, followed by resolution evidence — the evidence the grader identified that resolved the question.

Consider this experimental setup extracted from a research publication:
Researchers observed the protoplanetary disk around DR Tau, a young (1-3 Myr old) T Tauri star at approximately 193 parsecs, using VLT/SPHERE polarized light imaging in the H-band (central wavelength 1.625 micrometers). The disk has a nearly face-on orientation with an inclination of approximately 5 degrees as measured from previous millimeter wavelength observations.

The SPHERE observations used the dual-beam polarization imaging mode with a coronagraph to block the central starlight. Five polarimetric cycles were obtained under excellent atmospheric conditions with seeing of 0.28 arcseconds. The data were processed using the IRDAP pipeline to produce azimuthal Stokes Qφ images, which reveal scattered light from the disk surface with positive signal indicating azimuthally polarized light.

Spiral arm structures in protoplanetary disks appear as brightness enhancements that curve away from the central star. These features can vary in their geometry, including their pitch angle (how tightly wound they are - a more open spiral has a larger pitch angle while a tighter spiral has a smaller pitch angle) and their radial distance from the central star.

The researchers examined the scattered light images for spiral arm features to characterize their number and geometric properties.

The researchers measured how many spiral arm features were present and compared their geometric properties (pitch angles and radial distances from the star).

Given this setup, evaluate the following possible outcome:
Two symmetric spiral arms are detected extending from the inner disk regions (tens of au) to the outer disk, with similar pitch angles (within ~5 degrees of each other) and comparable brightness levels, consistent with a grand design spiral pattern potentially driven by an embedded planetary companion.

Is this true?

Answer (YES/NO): NO